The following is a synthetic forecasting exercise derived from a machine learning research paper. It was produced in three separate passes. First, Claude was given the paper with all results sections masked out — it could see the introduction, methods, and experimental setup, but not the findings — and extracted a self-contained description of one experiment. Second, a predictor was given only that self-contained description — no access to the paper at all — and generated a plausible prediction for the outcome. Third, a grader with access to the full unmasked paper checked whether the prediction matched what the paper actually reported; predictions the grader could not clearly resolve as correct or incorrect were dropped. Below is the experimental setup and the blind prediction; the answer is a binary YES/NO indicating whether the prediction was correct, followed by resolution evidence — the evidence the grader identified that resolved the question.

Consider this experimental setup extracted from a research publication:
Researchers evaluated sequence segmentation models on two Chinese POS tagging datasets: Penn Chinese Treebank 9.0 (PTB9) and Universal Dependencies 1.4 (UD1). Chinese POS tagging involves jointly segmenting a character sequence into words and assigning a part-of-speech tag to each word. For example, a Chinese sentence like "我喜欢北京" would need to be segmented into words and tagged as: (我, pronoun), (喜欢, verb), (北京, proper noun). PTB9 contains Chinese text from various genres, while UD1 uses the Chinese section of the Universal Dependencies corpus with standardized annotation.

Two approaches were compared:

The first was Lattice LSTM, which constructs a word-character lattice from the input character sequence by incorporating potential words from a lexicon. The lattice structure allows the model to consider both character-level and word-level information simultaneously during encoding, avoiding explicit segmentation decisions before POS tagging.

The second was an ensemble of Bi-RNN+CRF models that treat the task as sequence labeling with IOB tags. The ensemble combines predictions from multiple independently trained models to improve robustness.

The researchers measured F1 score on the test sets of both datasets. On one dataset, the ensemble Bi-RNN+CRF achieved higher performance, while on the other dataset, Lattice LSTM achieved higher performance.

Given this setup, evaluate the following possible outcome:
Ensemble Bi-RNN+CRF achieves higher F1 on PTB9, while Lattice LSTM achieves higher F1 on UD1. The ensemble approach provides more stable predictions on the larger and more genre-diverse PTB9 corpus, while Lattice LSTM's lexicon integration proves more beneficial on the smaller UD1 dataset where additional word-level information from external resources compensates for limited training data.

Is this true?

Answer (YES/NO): YES